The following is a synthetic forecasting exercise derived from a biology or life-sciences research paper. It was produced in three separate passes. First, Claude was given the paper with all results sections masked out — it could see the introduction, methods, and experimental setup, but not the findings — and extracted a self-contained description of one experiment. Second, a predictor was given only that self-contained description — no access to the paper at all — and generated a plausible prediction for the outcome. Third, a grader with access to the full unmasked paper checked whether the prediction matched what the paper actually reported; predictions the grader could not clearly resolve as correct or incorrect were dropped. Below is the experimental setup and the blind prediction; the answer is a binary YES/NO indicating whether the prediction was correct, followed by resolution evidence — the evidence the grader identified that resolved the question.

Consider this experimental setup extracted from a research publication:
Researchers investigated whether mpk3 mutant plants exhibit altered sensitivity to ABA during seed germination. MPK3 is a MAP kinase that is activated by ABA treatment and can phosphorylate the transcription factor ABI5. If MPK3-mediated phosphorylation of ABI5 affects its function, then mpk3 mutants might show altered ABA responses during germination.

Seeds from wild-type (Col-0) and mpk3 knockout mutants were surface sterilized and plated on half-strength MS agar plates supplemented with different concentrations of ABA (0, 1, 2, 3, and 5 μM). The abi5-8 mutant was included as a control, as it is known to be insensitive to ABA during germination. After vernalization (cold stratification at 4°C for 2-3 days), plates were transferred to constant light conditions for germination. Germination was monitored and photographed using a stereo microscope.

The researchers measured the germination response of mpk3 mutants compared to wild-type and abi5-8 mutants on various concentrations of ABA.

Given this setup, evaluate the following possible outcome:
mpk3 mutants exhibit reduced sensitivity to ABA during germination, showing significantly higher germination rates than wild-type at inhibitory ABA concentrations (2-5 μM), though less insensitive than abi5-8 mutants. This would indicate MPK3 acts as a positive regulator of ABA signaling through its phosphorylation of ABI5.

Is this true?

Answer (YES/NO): YES